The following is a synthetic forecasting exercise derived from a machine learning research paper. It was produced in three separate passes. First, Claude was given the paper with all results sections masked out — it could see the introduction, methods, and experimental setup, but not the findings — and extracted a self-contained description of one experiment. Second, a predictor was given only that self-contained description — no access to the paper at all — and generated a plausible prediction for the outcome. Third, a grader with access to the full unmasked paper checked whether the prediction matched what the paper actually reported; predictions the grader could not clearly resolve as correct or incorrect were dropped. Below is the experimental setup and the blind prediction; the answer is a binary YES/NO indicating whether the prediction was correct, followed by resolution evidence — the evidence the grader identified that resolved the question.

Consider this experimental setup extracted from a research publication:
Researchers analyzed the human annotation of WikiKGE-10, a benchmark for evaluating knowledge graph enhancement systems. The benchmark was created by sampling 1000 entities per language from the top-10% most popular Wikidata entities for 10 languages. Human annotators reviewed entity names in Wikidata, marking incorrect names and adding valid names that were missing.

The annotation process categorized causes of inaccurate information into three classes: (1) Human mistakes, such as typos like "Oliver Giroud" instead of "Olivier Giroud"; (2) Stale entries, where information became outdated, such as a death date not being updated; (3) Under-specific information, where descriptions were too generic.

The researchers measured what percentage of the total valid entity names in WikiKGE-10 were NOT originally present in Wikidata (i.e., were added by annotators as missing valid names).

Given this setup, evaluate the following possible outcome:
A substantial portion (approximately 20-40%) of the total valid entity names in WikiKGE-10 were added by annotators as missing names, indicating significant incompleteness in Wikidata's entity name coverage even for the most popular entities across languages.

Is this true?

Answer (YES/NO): YES